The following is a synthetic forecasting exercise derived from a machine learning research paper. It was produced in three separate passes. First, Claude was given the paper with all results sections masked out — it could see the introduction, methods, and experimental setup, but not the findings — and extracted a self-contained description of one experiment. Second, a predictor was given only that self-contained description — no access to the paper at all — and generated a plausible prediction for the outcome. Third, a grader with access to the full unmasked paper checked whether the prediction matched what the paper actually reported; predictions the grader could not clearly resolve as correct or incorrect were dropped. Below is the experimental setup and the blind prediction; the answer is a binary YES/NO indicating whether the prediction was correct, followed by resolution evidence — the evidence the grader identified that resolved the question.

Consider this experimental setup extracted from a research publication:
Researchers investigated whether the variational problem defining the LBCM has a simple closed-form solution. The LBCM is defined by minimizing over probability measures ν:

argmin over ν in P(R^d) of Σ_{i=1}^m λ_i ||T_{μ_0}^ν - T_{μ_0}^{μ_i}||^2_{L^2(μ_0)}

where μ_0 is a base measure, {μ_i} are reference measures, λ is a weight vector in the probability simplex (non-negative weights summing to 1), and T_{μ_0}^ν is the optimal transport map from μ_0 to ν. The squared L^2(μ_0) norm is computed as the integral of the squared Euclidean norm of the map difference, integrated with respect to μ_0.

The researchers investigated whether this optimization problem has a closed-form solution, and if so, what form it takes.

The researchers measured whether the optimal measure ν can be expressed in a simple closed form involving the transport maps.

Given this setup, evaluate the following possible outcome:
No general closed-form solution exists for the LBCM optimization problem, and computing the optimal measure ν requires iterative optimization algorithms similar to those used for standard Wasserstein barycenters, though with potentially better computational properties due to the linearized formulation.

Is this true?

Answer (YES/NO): NO